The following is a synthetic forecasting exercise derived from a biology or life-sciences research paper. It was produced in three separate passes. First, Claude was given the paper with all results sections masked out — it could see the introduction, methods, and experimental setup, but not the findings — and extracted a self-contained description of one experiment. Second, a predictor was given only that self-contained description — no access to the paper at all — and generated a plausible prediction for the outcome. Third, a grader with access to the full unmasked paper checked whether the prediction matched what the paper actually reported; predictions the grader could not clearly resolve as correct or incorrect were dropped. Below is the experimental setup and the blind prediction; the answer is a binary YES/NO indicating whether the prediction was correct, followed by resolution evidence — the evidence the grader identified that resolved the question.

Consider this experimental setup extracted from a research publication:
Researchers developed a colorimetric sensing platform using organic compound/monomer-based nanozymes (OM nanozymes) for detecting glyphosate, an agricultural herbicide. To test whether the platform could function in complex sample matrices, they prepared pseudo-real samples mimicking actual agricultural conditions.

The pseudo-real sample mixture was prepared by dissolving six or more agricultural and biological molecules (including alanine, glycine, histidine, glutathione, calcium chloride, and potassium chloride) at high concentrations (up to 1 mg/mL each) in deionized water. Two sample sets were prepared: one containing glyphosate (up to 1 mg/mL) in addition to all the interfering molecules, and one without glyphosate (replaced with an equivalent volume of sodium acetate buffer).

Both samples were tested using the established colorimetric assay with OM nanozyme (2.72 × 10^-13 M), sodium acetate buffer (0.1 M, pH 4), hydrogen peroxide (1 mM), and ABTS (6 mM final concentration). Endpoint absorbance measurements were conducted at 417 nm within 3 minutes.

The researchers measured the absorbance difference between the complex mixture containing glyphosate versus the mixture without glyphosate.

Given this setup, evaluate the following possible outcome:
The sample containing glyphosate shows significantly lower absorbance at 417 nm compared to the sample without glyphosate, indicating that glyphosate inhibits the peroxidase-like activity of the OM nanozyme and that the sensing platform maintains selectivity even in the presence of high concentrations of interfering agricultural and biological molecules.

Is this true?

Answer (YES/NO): YES